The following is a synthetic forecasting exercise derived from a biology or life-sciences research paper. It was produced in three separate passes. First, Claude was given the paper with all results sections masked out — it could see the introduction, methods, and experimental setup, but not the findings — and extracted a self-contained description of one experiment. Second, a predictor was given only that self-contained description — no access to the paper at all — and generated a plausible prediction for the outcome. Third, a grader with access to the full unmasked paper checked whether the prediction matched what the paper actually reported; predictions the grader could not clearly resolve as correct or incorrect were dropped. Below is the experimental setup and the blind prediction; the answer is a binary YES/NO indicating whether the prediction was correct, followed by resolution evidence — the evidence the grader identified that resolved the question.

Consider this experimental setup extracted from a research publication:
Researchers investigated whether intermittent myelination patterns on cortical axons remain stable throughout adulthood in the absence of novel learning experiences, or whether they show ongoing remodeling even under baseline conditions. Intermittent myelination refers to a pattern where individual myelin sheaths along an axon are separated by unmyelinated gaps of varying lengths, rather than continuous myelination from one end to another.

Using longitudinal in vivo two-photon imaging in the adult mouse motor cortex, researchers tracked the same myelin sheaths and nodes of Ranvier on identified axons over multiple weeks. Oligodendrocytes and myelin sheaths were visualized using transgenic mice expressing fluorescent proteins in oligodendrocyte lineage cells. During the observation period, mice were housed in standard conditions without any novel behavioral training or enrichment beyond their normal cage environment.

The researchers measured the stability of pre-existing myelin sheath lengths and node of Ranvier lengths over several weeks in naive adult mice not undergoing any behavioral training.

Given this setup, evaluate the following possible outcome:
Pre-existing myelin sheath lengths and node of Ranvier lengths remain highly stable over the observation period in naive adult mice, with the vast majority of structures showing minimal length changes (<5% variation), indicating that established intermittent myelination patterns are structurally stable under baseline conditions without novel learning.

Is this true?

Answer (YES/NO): NO